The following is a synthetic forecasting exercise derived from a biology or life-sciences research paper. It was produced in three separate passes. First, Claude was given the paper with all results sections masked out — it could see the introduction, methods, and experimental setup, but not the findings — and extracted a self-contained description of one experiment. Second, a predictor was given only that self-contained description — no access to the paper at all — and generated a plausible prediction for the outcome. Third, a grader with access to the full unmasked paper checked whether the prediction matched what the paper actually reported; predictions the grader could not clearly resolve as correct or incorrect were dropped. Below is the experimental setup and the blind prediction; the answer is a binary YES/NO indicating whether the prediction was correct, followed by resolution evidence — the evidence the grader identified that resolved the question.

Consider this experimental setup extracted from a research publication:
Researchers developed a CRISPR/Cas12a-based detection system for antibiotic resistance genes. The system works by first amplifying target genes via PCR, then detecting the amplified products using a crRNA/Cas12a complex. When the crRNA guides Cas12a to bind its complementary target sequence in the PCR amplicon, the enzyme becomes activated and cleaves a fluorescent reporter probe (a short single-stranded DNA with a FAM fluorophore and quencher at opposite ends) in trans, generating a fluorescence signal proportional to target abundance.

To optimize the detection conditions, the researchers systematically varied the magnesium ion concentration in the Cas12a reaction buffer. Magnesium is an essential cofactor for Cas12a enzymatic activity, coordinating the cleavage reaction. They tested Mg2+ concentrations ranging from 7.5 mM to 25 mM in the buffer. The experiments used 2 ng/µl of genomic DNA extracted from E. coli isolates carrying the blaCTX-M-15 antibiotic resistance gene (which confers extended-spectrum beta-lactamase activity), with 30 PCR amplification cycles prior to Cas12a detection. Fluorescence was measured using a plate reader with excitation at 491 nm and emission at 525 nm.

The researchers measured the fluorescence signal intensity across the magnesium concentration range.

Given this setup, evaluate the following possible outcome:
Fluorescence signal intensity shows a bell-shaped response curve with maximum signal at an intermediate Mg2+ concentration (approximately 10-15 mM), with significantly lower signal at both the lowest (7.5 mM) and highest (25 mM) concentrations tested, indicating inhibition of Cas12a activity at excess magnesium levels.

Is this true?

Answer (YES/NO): NO